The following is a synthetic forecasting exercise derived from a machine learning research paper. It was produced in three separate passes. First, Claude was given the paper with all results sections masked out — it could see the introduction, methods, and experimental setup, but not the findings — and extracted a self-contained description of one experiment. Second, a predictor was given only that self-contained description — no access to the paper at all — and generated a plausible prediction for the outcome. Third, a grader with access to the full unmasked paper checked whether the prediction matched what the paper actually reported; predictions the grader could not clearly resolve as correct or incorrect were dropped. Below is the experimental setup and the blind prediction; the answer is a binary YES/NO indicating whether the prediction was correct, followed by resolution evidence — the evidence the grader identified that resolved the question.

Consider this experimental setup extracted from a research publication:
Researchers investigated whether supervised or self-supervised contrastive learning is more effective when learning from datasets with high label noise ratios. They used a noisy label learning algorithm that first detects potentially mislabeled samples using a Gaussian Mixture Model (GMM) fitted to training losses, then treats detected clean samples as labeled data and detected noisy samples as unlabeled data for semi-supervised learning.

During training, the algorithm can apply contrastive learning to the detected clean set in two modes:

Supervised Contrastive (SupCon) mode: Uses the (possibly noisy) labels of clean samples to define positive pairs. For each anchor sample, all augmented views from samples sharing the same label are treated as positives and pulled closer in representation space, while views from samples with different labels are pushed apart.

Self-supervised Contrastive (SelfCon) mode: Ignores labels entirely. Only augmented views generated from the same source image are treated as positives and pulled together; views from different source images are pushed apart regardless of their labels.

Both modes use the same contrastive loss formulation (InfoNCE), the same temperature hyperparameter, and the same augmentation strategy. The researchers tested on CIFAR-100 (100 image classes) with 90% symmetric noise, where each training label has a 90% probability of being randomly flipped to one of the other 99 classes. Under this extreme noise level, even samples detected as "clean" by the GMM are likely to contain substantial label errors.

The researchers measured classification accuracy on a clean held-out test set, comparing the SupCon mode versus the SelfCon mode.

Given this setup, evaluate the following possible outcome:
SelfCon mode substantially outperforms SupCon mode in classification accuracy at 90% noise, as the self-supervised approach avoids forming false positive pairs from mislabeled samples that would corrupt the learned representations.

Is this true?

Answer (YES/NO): NO